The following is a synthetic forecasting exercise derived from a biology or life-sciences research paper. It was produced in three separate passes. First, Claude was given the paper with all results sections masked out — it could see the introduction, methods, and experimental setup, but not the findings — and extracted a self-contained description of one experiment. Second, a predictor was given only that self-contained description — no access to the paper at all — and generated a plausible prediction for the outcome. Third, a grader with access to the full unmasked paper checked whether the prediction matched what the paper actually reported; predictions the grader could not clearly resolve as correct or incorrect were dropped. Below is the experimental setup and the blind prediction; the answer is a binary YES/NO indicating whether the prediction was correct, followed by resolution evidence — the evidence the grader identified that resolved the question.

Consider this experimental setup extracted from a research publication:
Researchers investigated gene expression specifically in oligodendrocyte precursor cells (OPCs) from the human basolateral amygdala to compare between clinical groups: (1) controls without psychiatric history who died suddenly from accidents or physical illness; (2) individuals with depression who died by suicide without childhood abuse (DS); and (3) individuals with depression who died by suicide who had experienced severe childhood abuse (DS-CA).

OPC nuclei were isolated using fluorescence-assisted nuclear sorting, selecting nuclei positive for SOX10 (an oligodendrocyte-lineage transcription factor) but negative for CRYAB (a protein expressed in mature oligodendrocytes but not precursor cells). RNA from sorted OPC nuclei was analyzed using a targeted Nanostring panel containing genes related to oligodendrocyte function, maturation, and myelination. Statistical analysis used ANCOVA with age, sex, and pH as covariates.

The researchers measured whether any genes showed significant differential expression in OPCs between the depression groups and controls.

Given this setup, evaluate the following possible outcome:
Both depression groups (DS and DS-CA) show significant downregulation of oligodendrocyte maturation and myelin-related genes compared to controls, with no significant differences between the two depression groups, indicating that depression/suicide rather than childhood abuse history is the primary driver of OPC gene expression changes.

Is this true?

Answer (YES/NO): NO